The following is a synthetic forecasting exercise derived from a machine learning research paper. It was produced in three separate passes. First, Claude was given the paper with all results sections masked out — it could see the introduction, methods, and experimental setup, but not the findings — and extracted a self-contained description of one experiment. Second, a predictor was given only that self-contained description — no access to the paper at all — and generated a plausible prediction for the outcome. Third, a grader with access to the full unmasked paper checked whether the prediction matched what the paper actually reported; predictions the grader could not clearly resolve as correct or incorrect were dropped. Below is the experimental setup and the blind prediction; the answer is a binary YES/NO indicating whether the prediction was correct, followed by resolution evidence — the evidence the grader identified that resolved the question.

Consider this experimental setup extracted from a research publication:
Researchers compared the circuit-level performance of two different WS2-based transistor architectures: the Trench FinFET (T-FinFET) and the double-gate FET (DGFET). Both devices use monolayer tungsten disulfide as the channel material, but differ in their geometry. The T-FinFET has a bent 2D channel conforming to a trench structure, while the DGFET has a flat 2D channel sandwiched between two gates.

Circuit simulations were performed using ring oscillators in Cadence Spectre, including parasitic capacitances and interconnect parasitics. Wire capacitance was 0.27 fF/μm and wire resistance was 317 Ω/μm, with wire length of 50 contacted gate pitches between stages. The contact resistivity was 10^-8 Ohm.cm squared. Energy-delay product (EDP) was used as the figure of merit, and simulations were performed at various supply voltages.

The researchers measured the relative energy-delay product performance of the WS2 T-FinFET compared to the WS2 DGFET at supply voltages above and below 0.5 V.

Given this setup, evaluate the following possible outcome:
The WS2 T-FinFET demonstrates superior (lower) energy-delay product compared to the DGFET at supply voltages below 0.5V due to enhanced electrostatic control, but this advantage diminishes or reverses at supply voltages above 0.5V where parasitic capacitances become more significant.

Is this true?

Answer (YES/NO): NO